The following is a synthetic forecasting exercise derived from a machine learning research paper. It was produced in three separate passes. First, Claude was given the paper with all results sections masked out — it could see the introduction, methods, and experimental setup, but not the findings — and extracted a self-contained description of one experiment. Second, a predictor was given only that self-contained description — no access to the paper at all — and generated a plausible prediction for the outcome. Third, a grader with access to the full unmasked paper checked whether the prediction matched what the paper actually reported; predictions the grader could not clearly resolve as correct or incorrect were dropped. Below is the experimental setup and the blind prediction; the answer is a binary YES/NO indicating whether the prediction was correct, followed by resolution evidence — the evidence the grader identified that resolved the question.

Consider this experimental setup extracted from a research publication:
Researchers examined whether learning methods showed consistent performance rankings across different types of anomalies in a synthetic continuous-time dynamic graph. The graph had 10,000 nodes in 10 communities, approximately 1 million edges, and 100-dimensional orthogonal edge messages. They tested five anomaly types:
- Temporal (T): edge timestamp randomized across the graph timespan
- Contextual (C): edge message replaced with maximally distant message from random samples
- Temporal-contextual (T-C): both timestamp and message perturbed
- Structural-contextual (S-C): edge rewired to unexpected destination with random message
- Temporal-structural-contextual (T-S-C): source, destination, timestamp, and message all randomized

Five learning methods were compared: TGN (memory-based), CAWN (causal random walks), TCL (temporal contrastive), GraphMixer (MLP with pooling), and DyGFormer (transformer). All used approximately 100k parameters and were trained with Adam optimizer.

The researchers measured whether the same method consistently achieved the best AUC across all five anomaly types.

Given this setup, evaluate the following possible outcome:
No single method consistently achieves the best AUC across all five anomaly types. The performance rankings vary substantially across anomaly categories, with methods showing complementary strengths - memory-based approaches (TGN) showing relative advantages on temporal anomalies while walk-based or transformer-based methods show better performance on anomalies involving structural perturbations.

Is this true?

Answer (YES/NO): NO